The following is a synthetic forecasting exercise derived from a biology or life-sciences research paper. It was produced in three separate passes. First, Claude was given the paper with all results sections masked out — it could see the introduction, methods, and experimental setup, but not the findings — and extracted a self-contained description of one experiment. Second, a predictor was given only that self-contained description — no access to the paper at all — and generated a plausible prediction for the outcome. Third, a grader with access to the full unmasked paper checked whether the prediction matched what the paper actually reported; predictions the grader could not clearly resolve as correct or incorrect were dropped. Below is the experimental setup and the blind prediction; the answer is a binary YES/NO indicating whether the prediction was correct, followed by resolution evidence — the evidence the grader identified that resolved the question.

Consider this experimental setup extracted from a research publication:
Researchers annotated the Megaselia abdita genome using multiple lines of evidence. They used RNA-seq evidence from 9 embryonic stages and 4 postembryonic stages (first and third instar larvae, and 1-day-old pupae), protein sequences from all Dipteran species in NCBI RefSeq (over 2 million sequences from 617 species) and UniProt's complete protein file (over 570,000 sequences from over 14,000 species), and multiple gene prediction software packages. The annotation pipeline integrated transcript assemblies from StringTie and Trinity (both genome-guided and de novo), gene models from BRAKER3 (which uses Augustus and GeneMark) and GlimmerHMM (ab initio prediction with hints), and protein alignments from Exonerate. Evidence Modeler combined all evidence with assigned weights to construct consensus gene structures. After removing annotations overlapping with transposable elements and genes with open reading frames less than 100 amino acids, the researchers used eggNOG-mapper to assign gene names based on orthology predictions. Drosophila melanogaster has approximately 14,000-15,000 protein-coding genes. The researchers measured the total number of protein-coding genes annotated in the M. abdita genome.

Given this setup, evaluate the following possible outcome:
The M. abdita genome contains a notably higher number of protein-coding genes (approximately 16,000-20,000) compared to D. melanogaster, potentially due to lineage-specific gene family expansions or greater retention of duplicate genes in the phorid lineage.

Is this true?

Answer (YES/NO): NO